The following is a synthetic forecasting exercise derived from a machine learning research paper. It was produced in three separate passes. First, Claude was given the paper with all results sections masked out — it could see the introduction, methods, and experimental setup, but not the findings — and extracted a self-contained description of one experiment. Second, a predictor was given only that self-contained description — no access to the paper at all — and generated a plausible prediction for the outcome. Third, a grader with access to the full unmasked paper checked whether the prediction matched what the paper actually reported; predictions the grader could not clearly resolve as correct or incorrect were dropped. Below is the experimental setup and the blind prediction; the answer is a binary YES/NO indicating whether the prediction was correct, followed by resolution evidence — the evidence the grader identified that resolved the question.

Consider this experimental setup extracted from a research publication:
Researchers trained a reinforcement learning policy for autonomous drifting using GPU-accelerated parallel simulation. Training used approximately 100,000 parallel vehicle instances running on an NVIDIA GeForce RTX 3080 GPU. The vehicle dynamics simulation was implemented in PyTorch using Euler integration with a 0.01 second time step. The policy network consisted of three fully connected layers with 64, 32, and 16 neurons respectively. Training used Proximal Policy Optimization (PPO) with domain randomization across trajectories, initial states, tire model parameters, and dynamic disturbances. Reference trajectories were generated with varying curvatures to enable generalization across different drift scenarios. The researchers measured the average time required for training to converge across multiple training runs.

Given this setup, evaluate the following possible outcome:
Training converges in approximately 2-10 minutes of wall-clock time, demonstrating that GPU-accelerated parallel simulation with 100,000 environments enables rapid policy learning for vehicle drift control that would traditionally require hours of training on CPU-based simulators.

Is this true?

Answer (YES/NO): NO